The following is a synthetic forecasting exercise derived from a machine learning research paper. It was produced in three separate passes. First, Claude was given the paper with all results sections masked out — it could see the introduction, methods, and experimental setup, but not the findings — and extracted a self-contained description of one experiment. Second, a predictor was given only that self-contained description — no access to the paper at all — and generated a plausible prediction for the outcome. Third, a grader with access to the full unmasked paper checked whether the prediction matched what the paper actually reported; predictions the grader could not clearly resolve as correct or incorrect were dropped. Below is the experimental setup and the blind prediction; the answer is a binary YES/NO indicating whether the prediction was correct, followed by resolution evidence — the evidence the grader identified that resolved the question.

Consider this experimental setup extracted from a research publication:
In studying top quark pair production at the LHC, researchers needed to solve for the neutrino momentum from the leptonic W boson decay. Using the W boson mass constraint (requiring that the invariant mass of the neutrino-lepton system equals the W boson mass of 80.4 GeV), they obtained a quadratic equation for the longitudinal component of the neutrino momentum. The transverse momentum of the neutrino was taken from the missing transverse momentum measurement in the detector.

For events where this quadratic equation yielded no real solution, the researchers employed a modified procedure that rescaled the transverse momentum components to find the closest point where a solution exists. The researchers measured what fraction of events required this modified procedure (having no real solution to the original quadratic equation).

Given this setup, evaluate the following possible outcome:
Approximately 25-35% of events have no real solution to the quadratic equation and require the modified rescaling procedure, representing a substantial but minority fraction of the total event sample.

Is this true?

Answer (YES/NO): NO